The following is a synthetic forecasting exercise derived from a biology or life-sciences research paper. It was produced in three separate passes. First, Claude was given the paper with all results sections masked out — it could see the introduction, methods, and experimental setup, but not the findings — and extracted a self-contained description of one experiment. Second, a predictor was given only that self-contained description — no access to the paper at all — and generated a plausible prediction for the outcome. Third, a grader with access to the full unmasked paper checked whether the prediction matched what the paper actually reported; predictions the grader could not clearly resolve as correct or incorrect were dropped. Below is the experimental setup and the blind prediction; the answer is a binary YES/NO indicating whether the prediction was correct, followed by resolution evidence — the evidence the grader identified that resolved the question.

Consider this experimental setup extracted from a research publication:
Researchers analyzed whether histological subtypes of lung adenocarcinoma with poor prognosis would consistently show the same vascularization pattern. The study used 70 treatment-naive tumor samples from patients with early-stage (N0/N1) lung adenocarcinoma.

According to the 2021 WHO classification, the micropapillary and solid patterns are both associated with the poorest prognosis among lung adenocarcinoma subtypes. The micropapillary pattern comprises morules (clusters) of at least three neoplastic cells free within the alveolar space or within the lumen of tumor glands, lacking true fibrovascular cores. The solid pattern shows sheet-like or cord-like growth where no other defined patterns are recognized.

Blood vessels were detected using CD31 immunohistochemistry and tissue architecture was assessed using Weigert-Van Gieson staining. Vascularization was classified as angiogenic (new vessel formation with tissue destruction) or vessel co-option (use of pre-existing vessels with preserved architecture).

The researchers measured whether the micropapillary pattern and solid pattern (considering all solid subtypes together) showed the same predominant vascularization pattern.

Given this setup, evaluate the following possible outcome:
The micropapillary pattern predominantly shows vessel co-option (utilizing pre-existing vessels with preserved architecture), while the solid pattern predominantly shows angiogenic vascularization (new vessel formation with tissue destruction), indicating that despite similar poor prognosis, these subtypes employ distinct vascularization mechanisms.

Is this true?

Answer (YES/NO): NO